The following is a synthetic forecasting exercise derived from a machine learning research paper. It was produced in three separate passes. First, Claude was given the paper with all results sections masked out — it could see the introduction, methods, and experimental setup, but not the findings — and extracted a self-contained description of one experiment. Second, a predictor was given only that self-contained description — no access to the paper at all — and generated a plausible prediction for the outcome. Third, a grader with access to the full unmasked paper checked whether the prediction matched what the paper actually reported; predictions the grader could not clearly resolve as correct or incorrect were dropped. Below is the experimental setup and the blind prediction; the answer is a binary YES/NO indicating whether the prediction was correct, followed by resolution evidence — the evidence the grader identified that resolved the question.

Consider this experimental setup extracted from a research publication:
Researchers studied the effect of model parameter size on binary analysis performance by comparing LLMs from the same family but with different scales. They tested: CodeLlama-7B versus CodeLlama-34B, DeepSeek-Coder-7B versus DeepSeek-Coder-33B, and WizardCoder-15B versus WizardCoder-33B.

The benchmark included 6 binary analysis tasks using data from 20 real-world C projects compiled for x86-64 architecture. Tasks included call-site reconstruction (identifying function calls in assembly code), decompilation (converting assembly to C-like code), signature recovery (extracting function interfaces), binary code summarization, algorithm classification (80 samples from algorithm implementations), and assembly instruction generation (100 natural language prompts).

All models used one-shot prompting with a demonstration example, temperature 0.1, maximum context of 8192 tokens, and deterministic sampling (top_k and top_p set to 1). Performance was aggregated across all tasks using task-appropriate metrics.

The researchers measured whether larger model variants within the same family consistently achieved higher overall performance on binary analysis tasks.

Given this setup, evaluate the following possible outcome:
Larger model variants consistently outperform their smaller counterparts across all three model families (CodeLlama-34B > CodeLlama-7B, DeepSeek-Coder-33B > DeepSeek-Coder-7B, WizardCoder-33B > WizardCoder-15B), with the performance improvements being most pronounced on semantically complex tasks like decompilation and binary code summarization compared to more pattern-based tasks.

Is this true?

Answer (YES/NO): NO